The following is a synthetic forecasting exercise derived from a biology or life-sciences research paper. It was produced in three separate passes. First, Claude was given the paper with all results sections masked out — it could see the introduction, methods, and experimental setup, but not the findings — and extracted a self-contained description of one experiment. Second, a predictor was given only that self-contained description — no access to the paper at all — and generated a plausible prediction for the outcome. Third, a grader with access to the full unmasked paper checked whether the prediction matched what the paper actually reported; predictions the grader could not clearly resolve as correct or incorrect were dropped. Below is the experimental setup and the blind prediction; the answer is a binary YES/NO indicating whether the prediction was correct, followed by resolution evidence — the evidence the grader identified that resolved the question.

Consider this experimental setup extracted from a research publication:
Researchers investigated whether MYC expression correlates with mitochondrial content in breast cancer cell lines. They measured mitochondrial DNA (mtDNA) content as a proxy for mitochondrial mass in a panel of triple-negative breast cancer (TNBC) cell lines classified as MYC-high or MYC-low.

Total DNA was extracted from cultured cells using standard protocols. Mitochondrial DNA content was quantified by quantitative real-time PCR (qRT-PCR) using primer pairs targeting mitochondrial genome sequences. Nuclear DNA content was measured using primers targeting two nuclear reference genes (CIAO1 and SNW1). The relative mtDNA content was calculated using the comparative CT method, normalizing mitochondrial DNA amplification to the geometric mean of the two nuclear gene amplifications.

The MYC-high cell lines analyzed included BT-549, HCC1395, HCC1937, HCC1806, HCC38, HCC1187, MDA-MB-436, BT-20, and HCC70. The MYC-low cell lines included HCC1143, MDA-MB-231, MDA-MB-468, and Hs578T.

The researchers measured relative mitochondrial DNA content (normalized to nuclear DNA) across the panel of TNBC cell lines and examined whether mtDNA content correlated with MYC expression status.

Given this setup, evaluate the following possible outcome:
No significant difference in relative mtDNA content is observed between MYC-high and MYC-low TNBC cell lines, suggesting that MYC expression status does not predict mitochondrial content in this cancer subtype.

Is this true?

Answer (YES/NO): YES